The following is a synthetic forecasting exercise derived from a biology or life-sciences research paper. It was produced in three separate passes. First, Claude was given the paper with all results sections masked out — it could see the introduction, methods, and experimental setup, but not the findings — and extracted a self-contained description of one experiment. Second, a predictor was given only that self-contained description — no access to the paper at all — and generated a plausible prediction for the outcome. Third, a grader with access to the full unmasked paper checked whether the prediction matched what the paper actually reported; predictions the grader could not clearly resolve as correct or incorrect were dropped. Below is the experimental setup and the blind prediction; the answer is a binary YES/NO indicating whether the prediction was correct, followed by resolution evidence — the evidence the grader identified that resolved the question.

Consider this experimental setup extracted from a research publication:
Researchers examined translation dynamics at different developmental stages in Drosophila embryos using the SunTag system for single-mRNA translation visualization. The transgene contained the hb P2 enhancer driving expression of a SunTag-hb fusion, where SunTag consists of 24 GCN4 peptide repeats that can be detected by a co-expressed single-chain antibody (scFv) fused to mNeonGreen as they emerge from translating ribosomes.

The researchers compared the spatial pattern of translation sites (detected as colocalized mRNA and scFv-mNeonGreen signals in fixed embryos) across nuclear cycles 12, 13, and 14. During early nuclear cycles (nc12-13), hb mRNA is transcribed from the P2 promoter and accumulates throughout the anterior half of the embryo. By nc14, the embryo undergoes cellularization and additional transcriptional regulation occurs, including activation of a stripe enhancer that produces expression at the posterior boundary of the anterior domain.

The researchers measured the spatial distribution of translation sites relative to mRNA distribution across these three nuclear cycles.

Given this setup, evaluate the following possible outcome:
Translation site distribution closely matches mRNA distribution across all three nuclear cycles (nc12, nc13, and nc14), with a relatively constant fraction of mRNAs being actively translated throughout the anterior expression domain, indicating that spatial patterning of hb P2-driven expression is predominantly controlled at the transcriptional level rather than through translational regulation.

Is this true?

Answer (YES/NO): NO